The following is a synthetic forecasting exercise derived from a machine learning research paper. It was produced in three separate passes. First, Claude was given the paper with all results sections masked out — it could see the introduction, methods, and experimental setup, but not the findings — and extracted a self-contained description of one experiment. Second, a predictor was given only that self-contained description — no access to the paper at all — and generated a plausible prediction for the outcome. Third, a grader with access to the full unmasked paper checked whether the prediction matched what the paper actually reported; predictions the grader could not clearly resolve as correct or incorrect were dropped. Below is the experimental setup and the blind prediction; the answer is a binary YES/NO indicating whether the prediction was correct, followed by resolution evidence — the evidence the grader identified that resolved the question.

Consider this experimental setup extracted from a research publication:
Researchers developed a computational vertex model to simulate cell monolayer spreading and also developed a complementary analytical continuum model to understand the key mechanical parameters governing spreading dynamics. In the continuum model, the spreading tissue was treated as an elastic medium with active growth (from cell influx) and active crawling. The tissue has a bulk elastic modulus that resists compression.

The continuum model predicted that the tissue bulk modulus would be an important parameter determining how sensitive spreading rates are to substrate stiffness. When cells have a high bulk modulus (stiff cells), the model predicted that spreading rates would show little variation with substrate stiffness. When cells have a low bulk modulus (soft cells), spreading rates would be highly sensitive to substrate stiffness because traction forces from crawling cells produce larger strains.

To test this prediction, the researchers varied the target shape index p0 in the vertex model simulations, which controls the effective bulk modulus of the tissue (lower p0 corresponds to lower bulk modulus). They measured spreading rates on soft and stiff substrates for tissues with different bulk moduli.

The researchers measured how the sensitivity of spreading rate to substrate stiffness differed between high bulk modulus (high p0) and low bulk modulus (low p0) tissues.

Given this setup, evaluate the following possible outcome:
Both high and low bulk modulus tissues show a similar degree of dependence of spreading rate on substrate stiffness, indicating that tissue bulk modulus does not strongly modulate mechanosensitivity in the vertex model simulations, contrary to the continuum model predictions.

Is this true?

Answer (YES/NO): NO